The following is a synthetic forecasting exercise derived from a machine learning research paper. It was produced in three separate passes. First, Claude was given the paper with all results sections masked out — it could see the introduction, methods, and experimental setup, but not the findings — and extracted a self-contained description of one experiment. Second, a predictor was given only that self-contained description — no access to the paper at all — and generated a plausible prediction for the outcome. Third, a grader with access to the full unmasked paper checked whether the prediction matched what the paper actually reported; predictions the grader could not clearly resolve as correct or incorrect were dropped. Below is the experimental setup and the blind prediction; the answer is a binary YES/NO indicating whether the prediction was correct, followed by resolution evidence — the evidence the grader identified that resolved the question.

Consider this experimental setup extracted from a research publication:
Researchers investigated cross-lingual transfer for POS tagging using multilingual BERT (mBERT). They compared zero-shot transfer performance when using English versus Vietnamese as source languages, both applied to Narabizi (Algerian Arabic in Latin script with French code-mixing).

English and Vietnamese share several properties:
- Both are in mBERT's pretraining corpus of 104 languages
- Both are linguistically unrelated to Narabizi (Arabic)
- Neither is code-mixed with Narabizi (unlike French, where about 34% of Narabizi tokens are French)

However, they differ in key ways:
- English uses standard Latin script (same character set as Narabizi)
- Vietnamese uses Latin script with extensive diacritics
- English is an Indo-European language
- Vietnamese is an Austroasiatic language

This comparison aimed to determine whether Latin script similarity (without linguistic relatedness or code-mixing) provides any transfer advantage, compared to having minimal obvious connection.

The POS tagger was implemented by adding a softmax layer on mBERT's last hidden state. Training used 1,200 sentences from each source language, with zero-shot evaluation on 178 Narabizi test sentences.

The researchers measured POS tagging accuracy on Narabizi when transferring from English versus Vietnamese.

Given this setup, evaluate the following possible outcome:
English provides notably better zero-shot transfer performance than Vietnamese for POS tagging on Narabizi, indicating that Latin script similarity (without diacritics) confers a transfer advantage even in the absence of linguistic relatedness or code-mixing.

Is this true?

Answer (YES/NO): YES